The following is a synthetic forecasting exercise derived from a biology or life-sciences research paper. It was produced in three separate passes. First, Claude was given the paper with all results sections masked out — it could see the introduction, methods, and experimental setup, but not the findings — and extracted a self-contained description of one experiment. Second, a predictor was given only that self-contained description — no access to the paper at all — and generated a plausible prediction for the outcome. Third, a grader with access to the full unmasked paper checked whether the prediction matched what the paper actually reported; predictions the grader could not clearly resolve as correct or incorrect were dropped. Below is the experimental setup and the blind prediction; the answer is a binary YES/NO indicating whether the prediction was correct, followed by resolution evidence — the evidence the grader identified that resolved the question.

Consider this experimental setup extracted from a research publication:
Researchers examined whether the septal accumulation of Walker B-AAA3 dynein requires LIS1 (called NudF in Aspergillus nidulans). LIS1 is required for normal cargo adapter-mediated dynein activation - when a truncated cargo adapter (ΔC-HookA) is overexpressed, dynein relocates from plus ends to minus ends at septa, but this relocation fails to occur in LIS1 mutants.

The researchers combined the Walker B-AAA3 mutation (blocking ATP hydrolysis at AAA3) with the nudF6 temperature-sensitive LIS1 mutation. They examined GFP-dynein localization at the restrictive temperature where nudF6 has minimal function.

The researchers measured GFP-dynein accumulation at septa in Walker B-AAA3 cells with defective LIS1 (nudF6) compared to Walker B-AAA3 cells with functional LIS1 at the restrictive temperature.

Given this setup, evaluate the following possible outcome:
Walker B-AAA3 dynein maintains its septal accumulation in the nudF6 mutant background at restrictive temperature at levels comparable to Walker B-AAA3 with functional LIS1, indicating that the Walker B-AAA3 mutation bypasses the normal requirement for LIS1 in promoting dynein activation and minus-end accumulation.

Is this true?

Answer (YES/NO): YES